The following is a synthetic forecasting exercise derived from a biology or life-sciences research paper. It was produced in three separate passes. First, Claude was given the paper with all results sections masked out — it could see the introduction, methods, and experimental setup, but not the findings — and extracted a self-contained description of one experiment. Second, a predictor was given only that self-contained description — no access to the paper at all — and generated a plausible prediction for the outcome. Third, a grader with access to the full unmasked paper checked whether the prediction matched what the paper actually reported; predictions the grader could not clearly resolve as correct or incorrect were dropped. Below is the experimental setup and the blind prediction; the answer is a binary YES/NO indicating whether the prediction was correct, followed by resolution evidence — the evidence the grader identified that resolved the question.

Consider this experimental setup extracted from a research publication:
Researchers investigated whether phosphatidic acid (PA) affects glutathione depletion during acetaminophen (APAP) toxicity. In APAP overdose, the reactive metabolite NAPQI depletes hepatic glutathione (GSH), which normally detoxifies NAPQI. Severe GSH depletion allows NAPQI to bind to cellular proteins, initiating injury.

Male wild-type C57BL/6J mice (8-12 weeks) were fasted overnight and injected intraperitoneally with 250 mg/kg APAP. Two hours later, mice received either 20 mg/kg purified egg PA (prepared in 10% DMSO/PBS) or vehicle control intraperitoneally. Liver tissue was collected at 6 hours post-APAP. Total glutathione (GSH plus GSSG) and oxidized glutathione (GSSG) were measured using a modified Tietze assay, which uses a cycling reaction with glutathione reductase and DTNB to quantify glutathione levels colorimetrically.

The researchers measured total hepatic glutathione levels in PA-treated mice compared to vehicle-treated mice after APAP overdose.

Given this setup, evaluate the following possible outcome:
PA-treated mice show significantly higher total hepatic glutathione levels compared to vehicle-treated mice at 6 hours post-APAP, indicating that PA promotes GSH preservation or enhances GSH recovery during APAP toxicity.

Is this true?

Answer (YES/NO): NO